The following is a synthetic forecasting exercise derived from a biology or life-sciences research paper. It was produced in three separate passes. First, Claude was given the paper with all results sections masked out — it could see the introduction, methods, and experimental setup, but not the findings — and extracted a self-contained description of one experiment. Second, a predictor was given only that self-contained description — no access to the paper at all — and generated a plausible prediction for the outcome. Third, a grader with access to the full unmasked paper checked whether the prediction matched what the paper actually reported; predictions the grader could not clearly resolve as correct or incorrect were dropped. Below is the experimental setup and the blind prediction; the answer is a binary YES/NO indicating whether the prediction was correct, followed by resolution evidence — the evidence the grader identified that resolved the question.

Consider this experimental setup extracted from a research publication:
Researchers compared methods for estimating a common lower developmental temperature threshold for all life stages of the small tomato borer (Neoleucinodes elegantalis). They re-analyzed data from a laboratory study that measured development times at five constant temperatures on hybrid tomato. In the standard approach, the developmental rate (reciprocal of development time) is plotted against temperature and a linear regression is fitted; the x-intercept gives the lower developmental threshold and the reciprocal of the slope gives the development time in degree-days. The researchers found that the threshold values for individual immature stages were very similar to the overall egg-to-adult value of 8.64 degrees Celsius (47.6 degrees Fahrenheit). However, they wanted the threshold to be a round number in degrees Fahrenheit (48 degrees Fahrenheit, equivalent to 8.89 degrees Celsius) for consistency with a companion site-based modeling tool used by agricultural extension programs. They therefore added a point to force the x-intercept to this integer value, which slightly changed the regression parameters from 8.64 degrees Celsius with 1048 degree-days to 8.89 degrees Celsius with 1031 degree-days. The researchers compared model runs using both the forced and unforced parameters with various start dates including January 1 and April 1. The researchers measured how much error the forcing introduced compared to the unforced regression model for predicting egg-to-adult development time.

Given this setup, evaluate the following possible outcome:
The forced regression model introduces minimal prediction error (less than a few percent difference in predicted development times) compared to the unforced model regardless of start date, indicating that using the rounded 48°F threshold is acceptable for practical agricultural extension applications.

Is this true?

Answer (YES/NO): YES